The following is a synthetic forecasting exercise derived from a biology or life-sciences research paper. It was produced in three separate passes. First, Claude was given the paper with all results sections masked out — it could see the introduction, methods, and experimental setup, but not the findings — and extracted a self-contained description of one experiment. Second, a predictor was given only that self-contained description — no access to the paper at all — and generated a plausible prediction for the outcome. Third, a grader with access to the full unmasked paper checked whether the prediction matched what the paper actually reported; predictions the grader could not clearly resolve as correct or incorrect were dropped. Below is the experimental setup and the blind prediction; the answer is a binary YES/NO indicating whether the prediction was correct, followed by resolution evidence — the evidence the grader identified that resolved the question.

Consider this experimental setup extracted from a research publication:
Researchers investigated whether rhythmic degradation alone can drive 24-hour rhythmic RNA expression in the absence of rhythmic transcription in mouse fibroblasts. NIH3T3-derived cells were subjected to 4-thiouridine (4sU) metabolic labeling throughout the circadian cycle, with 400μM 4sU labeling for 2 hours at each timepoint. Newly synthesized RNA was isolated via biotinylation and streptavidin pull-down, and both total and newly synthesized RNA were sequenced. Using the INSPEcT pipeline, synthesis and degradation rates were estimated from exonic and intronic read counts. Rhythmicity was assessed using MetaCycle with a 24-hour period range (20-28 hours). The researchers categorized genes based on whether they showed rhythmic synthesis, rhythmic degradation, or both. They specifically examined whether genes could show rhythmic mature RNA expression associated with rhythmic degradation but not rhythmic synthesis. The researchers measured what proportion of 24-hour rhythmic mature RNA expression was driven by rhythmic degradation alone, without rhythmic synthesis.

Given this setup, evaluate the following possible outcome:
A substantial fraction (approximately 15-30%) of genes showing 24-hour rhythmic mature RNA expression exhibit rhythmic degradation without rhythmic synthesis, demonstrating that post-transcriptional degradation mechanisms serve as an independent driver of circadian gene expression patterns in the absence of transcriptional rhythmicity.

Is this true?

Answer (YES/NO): NO